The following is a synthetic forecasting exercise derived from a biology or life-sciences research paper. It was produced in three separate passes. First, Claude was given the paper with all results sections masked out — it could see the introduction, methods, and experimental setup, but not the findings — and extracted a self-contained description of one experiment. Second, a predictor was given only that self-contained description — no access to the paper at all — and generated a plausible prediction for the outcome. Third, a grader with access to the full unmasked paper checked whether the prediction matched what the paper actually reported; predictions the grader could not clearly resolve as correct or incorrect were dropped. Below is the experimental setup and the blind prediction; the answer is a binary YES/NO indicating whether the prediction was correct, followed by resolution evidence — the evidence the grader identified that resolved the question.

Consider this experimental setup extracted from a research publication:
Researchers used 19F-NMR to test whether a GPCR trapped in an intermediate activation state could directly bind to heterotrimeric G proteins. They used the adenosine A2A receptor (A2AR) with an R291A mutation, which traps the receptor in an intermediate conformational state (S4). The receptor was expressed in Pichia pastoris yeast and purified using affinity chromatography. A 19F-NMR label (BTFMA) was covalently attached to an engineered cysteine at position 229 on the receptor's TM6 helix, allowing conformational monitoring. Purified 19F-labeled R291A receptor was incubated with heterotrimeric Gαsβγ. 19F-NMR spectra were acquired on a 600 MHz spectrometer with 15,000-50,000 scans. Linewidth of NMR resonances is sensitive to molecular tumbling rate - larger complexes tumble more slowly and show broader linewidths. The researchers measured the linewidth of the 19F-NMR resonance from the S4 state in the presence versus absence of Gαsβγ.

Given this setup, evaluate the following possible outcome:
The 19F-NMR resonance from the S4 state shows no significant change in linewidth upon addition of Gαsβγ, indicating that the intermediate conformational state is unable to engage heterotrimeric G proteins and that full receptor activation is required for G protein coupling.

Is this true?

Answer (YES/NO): NO